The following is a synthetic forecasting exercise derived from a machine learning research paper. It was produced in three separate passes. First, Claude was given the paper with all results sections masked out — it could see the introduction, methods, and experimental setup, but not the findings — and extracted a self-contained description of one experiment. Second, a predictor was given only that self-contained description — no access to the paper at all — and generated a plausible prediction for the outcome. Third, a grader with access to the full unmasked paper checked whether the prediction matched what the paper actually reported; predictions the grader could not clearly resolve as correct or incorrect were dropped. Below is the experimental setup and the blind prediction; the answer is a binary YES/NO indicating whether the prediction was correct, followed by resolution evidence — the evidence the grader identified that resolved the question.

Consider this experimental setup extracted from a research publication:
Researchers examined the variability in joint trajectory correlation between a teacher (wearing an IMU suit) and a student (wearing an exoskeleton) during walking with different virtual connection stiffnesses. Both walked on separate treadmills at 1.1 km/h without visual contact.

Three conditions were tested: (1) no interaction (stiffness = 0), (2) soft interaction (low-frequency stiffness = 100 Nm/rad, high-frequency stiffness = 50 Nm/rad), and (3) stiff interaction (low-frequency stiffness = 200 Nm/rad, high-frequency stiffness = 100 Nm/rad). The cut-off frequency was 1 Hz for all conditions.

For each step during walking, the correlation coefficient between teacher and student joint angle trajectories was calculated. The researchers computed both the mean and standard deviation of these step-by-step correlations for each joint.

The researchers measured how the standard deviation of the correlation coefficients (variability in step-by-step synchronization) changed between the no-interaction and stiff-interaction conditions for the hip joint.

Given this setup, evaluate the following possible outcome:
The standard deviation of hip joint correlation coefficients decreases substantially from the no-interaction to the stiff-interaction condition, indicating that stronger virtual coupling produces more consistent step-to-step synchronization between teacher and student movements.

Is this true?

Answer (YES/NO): YES